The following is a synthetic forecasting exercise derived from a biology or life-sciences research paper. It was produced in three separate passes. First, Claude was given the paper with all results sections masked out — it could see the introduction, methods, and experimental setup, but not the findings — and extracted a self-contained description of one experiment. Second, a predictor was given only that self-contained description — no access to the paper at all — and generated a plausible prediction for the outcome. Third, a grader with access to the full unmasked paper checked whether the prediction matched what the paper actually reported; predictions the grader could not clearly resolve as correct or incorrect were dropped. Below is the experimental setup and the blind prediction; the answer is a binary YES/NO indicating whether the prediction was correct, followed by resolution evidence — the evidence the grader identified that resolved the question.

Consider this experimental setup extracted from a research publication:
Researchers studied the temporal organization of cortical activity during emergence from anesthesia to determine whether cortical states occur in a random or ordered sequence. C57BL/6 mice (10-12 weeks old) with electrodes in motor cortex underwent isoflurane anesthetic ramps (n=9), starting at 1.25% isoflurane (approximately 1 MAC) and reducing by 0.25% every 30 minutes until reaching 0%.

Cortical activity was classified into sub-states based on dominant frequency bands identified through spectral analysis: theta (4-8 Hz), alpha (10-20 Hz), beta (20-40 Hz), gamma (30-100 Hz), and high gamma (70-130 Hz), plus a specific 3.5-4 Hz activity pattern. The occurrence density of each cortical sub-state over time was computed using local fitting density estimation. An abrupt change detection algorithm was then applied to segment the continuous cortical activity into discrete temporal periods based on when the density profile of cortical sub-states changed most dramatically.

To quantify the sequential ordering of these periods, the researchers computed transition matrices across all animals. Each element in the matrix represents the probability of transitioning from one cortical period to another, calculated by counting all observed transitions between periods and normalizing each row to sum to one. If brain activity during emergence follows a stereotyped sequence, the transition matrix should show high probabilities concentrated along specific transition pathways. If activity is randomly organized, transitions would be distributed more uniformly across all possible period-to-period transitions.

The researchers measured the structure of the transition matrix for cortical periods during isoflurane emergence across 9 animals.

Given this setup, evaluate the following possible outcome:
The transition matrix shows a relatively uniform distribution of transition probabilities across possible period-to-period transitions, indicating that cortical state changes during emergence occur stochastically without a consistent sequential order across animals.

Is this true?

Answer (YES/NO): NO